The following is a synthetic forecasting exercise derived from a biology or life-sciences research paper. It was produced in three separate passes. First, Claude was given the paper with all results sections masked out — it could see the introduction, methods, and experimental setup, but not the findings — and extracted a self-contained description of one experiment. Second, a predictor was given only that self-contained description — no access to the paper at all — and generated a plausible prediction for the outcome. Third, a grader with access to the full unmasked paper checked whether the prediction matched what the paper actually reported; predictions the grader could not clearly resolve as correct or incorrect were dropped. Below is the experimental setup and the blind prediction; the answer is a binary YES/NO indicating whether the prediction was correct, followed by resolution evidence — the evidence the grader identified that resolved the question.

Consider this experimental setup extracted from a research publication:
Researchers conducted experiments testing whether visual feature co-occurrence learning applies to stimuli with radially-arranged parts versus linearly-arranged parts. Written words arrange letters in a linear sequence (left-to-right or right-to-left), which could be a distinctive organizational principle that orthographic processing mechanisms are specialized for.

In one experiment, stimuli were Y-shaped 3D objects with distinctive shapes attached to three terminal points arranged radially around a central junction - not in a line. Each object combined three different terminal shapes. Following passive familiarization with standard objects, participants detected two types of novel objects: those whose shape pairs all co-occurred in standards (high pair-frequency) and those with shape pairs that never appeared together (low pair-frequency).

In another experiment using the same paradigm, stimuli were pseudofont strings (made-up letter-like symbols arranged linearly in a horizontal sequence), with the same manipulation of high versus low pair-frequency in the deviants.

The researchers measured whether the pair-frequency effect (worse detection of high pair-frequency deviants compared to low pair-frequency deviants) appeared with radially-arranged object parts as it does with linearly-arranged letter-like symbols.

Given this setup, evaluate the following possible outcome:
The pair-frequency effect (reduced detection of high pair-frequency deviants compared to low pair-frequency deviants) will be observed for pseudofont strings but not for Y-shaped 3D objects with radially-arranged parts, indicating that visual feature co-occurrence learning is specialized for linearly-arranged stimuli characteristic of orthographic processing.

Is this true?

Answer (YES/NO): NO